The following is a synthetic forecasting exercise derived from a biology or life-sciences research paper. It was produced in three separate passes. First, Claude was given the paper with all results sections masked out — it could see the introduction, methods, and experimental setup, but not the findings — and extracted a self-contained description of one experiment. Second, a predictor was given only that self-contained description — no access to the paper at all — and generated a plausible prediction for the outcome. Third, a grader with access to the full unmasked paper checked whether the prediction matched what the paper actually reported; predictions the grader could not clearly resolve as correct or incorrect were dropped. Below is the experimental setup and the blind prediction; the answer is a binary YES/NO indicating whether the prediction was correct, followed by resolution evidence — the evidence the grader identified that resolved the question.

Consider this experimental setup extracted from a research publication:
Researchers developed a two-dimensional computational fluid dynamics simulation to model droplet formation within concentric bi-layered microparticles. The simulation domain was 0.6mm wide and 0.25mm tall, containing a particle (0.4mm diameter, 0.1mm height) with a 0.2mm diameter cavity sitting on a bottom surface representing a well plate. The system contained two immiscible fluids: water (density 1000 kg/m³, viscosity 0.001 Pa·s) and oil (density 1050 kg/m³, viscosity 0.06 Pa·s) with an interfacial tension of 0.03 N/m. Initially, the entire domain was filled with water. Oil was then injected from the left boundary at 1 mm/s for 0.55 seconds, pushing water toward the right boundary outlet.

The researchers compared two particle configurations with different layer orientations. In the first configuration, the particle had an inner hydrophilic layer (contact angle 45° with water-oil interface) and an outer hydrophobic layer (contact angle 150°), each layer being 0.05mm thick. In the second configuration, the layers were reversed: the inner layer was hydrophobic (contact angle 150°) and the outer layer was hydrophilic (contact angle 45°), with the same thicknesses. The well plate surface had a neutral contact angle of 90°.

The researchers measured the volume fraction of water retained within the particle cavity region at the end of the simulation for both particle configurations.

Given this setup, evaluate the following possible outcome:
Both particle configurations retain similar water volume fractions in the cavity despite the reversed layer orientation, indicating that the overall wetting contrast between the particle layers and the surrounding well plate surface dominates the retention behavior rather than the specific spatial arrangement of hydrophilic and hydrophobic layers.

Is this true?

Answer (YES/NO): NO